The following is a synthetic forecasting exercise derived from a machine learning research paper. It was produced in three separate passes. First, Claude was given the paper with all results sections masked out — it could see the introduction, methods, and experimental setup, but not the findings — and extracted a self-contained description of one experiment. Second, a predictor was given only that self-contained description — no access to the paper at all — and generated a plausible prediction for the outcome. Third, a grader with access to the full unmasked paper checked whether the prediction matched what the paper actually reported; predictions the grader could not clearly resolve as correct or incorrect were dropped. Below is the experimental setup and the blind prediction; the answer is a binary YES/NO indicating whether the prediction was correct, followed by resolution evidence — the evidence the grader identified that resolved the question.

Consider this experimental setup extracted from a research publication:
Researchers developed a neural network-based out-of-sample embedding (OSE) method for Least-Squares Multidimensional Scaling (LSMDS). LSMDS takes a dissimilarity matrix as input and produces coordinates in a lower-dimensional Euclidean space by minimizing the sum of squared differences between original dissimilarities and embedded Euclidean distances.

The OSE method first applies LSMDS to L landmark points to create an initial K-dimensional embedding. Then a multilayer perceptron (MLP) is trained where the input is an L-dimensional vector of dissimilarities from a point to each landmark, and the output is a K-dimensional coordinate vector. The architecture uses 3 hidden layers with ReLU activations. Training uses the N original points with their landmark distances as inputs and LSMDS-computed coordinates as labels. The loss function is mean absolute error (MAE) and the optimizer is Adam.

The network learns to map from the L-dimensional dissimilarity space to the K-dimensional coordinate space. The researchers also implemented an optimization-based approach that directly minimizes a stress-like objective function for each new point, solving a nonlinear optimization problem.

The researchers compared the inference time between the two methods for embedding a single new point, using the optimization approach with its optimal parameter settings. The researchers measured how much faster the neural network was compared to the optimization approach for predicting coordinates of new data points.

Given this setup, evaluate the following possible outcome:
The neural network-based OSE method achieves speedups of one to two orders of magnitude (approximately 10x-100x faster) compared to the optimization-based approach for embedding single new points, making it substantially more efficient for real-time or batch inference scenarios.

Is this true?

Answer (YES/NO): NO